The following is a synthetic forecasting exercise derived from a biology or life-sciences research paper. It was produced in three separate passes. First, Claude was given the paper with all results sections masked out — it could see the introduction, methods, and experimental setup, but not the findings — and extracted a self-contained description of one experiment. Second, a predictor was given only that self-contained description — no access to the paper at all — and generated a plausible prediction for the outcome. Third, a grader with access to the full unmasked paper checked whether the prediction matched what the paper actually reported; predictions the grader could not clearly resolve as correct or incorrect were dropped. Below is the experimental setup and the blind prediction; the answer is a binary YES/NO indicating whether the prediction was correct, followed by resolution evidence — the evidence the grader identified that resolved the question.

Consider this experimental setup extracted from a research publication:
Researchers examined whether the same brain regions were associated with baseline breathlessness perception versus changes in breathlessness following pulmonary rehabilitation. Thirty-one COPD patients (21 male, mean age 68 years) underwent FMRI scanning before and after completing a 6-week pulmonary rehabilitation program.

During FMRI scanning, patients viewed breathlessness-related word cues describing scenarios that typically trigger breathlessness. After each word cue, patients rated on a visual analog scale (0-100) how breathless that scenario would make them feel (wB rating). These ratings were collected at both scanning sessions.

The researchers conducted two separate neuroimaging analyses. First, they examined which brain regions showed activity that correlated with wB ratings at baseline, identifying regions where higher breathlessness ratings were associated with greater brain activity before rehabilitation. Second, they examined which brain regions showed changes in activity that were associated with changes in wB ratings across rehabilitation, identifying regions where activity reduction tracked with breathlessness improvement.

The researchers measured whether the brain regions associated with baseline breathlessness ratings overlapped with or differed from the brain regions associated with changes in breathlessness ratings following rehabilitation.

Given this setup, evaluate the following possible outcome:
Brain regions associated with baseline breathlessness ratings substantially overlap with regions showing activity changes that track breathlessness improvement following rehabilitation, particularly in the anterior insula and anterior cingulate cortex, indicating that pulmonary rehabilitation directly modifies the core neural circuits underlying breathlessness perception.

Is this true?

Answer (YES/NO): NO